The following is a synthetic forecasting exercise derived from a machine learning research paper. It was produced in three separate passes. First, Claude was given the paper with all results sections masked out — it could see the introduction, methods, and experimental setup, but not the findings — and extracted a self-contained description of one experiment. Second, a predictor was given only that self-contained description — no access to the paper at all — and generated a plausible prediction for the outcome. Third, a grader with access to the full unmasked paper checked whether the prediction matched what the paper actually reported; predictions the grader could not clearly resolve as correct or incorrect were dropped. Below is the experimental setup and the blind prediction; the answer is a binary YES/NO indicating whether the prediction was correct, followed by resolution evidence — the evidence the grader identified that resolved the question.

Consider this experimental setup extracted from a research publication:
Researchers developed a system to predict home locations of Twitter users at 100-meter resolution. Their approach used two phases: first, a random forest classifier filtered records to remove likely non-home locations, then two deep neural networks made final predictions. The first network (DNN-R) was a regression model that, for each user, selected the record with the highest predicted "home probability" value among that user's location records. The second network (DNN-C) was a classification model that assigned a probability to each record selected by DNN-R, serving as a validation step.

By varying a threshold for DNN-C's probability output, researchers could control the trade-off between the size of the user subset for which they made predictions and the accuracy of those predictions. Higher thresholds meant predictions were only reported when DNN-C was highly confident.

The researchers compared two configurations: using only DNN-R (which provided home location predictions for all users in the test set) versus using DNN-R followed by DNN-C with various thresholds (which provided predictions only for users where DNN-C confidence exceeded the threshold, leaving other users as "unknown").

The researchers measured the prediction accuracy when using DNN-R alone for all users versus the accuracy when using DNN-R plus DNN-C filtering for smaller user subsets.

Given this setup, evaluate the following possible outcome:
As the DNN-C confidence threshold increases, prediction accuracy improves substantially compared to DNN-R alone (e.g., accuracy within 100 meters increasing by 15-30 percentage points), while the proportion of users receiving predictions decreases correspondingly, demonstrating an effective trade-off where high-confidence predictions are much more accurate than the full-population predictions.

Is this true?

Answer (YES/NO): NO